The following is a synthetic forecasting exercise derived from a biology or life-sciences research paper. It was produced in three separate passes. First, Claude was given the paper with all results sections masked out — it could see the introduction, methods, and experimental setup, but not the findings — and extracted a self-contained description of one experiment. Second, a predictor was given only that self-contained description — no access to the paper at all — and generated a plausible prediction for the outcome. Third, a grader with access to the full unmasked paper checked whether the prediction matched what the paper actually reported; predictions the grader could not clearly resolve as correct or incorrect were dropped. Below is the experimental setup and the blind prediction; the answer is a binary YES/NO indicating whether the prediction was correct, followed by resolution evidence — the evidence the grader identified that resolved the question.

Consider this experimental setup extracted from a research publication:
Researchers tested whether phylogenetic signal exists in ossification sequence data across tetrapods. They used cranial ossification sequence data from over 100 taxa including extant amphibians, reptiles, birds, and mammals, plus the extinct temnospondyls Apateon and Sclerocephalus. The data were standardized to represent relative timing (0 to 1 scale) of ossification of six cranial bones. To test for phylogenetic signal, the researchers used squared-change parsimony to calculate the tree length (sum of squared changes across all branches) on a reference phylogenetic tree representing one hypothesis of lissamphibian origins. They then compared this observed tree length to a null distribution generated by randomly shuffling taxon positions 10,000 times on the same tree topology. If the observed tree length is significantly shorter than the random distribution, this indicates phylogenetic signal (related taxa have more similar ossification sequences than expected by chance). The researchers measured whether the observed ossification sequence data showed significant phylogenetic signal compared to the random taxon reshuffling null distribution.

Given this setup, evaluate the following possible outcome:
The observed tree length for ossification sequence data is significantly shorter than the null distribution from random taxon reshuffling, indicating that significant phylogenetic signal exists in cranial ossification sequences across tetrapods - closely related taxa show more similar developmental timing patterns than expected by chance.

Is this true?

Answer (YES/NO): YES